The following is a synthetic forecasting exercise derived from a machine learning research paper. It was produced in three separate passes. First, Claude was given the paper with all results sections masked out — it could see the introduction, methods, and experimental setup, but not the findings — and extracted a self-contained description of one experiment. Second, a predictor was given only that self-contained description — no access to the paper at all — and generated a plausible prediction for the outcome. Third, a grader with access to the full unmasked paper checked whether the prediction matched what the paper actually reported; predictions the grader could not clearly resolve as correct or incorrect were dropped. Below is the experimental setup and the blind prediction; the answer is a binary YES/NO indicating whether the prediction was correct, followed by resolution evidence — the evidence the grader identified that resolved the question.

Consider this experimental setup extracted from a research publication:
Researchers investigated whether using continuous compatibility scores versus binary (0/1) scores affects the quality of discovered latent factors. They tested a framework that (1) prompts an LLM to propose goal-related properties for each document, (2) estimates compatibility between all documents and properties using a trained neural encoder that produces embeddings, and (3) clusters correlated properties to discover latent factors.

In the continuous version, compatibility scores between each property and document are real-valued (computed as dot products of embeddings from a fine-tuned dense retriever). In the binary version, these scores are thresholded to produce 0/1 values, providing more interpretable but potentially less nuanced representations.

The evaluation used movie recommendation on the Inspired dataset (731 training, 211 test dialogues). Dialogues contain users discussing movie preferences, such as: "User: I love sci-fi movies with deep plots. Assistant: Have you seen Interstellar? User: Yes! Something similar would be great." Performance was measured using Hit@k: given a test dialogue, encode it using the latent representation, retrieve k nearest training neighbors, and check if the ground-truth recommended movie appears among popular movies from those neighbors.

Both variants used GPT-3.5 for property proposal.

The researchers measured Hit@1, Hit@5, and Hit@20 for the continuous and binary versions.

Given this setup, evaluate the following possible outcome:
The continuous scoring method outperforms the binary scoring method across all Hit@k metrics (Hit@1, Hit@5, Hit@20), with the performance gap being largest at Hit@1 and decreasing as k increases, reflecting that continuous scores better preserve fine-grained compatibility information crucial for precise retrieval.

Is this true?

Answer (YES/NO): NO